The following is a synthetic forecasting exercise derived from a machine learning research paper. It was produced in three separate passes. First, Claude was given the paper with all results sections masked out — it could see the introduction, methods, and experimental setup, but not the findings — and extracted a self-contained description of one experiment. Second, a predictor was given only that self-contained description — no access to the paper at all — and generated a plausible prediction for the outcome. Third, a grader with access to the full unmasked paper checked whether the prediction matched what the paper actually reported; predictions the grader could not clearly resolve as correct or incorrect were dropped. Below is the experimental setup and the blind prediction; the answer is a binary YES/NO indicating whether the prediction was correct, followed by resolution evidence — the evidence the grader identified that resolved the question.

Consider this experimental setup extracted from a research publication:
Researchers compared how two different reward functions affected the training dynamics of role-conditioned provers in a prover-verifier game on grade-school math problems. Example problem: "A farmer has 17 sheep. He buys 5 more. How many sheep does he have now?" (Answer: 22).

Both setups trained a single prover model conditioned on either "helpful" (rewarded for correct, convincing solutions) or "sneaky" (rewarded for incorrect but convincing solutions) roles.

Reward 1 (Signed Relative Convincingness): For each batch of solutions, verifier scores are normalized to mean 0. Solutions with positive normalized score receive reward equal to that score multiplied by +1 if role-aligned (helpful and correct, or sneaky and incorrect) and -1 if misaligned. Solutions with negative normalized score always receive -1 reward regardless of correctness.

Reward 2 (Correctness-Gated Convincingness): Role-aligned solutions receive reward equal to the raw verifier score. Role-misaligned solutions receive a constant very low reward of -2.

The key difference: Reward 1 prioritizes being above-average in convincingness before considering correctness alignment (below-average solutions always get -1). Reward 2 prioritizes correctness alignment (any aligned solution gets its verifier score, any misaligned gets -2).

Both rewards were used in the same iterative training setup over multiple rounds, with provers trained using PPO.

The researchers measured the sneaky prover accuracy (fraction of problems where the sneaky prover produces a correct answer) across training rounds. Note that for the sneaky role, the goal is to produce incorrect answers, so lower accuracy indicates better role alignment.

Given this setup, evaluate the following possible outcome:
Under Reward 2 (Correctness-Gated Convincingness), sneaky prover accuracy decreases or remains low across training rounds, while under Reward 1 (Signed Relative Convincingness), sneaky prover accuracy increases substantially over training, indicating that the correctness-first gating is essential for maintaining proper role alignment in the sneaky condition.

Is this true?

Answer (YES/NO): NO